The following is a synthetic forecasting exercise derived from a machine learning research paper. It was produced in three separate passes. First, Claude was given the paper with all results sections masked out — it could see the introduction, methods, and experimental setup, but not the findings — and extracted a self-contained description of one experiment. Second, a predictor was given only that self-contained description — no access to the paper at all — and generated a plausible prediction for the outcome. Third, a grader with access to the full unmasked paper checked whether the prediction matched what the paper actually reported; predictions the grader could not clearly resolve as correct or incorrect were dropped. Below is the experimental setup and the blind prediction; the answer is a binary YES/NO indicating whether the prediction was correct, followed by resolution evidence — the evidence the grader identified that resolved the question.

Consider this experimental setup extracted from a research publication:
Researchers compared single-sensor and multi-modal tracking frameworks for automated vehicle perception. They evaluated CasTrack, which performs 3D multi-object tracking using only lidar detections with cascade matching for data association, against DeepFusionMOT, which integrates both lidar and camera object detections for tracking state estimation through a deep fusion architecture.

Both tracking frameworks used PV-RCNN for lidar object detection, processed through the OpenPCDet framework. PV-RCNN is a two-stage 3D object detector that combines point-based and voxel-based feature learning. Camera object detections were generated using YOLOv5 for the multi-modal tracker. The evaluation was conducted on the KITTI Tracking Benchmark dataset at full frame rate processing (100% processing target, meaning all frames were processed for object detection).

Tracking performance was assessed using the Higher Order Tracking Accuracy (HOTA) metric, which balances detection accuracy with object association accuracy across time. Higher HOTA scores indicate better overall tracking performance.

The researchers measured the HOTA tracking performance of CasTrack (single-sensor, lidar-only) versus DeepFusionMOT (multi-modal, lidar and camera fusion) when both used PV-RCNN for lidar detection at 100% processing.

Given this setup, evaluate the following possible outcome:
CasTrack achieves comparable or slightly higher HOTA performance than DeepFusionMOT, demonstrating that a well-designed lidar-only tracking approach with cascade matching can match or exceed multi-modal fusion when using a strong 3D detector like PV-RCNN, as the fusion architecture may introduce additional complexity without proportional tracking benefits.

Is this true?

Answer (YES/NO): NO